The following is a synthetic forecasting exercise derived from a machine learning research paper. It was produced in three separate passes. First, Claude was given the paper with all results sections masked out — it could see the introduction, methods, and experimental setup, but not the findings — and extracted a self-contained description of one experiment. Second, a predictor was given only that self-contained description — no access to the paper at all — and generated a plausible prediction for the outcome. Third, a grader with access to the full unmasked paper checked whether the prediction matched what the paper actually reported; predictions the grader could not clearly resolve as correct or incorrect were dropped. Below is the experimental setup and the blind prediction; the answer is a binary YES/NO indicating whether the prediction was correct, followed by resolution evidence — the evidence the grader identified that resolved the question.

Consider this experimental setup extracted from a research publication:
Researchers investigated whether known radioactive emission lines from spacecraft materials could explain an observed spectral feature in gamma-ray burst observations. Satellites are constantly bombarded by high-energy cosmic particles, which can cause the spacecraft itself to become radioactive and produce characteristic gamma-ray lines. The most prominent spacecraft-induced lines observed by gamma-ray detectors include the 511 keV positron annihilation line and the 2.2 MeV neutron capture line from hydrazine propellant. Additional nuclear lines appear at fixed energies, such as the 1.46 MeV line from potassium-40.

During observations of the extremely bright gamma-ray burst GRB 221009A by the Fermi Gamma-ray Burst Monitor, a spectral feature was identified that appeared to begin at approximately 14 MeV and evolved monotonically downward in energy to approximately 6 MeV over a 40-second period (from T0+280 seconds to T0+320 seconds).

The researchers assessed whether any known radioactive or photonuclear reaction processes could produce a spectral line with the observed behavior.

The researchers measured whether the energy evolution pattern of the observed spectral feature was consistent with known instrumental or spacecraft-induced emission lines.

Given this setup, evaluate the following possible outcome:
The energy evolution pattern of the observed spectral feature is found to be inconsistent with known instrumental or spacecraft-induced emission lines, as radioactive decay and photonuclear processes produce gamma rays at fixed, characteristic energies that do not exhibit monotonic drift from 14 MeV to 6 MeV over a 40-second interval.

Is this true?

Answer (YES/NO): YES